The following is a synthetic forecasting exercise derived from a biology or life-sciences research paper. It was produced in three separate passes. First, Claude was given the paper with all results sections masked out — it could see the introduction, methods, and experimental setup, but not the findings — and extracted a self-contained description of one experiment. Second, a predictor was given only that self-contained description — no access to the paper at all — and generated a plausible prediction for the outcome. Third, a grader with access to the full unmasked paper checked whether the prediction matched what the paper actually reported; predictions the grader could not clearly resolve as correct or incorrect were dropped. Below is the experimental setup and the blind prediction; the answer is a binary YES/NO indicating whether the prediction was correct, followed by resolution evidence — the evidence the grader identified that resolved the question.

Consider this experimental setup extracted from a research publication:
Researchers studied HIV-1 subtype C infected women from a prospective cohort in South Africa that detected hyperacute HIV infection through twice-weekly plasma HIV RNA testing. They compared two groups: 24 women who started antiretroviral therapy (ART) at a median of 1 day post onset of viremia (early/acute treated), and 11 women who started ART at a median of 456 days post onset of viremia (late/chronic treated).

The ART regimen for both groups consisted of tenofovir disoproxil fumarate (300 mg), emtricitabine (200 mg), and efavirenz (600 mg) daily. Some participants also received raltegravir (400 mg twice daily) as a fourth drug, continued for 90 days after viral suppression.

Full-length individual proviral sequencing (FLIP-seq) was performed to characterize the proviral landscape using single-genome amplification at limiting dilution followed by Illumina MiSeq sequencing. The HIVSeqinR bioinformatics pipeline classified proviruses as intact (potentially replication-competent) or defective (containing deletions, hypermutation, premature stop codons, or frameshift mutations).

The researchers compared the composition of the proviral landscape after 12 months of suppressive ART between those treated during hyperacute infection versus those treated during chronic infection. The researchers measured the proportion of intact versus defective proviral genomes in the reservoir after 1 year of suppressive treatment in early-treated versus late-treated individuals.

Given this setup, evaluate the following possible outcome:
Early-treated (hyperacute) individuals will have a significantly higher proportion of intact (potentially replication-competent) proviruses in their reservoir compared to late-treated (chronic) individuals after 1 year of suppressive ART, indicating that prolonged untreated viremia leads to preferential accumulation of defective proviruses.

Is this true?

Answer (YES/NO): NO